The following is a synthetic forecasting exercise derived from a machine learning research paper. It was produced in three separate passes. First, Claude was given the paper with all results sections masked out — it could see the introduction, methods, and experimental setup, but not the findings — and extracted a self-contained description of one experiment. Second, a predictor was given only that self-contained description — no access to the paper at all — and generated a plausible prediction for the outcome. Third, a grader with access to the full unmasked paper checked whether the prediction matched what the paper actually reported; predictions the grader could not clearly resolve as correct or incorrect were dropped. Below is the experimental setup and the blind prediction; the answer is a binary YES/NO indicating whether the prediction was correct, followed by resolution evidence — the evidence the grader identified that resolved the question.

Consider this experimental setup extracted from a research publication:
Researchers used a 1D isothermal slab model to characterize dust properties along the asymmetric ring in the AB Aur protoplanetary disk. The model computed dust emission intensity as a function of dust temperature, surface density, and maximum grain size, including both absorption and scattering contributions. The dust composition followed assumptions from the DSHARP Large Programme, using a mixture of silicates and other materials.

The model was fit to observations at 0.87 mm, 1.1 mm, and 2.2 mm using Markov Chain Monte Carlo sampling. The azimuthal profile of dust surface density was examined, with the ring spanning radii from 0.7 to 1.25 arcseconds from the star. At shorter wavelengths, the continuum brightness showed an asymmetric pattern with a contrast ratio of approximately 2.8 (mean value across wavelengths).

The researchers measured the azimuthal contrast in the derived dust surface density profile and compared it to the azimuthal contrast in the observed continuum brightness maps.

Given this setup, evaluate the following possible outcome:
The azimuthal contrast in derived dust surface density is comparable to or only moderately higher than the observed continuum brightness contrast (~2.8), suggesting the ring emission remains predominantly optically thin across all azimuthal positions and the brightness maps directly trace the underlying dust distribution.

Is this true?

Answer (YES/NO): YES